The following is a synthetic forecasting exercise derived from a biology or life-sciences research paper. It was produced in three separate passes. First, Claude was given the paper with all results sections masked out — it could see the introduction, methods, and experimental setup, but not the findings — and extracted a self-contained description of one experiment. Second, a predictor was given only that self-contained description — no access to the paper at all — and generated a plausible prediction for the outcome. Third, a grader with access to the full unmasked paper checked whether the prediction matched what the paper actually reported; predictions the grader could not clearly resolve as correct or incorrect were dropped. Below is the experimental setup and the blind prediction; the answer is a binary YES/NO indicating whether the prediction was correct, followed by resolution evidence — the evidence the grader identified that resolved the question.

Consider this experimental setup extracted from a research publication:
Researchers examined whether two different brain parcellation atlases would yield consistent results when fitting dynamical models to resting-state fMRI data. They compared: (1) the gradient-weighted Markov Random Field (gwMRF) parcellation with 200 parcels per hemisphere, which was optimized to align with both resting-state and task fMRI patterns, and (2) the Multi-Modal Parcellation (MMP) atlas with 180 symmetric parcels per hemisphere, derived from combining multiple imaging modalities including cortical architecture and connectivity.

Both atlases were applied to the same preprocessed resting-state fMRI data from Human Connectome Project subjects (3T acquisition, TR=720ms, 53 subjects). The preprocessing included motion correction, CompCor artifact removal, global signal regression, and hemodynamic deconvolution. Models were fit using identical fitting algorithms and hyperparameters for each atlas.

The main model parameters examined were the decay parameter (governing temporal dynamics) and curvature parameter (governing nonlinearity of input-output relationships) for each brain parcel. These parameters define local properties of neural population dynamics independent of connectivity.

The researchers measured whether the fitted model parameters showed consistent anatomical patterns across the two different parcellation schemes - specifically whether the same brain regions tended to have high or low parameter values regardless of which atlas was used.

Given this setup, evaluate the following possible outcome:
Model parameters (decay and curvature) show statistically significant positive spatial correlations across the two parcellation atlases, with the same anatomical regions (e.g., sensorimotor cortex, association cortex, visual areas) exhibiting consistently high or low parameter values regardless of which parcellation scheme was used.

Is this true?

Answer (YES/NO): YES